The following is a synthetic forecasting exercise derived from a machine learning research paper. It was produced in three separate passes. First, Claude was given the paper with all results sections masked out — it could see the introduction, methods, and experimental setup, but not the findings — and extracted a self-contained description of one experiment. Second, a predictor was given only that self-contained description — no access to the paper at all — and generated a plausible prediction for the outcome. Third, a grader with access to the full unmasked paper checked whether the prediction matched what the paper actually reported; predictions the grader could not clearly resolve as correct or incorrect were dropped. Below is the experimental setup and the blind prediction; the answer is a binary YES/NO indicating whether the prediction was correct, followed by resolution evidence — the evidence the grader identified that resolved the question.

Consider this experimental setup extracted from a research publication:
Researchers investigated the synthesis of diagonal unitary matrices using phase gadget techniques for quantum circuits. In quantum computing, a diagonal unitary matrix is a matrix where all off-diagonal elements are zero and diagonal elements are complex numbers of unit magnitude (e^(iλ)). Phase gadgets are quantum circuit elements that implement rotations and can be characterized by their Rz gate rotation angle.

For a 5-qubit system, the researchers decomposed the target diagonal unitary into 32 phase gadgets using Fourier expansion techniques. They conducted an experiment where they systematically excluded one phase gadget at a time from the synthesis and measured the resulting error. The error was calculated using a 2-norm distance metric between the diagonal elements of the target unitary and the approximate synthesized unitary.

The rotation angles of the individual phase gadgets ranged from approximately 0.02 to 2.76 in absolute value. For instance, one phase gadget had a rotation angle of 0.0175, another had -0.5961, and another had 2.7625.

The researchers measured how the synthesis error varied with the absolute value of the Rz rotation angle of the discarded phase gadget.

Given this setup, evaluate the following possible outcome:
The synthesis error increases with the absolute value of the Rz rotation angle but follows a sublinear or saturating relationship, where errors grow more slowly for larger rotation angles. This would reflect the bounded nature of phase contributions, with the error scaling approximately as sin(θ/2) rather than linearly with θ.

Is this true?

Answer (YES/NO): YES